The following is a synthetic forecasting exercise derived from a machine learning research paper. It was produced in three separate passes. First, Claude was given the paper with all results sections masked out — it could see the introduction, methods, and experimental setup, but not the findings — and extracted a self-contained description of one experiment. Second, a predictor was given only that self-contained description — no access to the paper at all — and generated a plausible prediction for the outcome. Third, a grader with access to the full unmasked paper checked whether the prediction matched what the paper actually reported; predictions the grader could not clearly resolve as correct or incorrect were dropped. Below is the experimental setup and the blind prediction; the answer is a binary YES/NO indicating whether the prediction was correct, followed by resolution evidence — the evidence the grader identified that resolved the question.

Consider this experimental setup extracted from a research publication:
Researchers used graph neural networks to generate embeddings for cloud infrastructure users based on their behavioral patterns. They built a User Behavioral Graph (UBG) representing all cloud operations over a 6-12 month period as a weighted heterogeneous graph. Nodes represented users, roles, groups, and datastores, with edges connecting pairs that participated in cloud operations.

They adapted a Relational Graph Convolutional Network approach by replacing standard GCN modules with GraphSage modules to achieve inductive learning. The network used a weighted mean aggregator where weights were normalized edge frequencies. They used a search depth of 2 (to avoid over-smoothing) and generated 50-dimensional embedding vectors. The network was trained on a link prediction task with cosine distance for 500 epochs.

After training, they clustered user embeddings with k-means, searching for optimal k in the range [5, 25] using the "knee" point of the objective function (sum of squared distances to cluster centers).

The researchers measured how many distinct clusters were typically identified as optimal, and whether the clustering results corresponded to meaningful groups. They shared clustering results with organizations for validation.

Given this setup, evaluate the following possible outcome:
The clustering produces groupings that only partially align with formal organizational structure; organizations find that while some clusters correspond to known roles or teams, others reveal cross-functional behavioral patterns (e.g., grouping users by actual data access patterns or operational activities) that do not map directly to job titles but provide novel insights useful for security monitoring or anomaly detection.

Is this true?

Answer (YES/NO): NO